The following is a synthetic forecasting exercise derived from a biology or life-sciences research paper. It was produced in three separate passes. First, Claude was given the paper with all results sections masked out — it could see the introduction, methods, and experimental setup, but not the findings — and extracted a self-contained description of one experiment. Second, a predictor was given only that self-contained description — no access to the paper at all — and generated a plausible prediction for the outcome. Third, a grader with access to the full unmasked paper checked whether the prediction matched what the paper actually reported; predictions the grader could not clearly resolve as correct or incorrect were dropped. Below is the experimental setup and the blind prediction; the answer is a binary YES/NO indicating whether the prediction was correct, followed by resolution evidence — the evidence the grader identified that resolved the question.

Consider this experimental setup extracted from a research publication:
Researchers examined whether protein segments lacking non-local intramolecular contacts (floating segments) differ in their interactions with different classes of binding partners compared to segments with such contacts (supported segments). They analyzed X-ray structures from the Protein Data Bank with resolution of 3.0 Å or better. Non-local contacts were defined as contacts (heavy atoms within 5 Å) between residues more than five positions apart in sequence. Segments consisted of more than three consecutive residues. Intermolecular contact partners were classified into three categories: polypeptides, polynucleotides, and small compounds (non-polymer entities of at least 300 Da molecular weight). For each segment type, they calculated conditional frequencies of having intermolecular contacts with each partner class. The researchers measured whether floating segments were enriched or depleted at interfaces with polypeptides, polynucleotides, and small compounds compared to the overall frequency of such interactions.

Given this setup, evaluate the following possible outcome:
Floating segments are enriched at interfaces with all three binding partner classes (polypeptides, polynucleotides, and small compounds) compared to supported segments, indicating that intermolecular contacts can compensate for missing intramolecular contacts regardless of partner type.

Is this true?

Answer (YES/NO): NO